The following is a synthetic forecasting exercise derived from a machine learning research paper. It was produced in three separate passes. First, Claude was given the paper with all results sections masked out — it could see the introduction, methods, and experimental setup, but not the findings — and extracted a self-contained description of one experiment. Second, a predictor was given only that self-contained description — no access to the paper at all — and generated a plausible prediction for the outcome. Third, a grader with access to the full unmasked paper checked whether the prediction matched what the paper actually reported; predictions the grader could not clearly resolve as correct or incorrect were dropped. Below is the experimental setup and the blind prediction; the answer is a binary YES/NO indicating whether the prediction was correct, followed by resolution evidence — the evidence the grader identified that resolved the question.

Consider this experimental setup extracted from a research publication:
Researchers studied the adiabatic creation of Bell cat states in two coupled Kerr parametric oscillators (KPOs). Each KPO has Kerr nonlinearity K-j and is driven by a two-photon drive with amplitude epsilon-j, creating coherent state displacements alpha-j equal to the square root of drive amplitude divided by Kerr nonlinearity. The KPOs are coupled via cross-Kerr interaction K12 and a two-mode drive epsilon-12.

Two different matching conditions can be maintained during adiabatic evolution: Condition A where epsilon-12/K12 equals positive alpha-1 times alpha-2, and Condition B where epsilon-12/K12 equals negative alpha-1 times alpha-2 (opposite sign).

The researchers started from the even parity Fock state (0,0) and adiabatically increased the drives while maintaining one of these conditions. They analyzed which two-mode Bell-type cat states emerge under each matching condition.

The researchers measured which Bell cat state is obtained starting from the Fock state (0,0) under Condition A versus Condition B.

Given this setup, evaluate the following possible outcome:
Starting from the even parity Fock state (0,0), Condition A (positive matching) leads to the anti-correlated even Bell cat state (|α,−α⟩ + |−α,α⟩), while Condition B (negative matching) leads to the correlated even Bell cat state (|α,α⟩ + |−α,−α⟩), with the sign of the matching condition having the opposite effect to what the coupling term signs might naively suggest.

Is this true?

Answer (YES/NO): NO